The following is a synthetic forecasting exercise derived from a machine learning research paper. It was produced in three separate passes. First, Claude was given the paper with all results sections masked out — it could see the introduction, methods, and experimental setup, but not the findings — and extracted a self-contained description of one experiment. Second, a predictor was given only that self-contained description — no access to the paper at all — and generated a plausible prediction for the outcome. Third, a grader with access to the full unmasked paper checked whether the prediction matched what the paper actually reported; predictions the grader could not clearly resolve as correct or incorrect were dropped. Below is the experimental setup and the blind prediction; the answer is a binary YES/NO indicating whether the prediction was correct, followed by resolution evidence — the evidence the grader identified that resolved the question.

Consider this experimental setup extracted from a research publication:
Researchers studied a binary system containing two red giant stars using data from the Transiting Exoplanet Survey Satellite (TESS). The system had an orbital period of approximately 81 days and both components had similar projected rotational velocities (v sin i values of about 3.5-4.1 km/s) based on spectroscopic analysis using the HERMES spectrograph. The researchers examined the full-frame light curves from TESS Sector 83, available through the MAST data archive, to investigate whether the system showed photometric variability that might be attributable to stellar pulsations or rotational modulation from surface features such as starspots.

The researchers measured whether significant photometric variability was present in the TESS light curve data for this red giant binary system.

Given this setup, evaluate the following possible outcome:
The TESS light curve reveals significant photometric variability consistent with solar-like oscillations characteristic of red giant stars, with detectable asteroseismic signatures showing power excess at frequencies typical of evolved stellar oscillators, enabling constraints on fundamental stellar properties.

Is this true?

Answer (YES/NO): NO